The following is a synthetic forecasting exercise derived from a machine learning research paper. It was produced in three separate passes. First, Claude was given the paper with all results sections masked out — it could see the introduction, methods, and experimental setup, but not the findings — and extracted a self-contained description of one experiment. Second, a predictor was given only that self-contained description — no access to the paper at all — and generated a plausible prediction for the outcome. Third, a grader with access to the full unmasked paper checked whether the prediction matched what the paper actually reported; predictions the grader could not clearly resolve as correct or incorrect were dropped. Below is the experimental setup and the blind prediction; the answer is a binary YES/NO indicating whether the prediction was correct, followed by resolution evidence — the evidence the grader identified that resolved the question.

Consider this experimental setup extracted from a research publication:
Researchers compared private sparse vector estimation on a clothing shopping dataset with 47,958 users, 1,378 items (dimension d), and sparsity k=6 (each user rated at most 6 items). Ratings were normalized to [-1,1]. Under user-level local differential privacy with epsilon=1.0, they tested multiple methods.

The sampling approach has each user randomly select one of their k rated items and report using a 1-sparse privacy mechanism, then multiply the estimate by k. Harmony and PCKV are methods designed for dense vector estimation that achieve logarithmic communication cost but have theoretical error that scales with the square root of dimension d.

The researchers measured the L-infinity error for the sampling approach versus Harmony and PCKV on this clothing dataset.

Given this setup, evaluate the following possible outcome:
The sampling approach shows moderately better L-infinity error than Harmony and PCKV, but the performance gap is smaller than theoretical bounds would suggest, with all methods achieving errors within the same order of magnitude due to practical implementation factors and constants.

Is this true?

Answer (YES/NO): NO